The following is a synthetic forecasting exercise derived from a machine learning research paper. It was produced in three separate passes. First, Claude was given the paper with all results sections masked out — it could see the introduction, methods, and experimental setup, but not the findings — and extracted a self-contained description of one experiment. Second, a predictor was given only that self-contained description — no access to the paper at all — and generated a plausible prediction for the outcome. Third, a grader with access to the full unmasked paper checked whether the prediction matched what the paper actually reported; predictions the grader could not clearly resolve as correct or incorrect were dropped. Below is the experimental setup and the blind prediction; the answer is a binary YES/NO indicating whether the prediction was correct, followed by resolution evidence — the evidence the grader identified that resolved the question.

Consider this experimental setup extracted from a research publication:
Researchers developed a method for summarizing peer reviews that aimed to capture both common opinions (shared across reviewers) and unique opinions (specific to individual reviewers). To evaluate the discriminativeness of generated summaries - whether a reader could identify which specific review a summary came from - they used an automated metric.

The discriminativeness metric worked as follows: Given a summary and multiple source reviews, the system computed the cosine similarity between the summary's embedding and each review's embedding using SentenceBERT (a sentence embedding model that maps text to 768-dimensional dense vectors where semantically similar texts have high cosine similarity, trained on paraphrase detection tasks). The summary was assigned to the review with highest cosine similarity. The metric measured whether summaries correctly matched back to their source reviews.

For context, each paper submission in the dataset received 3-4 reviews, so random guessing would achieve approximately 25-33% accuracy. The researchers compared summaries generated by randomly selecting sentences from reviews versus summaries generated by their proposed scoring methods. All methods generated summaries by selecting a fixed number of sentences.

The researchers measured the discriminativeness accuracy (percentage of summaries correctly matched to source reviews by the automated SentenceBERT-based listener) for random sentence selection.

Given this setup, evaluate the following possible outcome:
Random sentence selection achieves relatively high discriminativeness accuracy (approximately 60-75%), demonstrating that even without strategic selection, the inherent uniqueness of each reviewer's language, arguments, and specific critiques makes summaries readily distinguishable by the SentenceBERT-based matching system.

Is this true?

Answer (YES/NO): NO